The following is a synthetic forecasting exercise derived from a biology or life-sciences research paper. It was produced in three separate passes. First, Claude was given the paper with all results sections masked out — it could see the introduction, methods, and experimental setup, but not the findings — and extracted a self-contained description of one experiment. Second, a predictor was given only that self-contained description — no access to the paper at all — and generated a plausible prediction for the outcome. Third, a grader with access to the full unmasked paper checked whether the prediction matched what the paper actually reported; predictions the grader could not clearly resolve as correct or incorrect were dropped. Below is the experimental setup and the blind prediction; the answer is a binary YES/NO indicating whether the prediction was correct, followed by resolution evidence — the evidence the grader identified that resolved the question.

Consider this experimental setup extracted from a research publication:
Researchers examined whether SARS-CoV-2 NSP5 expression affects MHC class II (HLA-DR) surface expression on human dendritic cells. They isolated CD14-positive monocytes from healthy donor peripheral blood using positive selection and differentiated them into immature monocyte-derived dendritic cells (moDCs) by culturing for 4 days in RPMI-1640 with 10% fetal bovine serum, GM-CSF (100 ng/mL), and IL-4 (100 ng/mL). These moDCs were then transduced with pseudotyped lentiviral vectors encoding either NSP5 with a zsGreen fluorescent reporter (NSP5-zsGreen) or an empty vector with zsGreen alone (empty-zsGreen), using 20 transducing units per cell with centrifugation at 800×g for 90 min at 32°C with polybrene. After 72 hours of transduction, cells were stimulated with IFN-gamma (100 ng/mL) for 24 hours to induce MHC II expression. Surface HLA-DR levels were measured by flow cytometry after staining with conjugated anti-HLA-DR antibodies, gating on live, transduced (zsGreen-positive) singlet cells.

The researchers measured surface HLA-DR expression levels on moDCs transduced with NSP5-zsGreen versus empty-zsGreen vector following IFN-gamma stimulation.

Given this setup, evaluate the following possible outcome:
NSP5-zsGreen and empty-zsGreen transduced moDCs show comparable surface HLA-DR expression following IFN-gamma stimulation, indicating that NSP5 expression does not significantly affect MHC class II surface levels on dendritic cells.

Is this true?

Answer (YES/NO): NO